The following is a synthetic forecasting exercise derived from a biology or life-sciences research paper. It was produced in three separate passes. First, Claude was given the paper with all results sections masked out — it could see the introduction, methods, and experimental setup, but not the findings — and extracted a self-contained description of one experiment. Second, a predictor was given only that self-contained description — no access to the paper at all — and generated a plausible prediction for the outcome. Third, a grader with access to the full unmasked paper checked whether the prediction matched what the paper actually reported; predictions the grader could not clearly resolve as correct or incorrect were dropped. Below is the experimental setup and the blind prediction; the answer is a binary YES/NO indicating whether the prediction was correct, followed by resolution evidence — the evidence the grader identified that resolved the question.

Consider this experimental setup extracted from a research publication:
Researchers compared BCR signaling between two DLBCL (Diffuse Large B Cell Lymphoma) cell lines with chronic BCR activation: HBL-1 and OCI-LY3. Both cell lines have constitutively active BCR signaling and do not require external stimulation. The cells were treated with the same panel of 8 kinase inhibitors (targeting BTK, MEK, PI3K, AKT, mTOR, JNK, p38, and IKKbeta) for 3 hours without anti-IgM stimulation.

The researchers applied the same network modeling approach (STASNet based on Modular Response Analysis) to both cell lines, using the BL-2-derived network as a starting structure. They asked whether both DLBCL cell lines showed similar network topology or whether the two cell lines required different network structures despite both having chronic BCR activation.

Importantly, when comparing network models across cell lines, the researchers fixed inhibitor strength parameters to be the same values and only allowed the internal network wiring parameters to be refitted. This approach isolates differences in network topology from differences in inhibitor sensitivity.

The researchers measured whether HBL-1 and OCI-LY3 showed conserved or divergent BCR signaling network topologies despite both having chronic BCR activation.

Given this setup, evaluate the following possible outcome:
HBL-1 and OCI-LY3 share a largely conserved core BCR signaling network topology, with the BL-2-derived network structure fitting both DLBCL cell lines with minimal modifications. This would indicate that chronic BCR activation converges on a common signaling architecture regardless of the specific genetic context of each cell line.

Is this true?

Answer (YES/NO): YES